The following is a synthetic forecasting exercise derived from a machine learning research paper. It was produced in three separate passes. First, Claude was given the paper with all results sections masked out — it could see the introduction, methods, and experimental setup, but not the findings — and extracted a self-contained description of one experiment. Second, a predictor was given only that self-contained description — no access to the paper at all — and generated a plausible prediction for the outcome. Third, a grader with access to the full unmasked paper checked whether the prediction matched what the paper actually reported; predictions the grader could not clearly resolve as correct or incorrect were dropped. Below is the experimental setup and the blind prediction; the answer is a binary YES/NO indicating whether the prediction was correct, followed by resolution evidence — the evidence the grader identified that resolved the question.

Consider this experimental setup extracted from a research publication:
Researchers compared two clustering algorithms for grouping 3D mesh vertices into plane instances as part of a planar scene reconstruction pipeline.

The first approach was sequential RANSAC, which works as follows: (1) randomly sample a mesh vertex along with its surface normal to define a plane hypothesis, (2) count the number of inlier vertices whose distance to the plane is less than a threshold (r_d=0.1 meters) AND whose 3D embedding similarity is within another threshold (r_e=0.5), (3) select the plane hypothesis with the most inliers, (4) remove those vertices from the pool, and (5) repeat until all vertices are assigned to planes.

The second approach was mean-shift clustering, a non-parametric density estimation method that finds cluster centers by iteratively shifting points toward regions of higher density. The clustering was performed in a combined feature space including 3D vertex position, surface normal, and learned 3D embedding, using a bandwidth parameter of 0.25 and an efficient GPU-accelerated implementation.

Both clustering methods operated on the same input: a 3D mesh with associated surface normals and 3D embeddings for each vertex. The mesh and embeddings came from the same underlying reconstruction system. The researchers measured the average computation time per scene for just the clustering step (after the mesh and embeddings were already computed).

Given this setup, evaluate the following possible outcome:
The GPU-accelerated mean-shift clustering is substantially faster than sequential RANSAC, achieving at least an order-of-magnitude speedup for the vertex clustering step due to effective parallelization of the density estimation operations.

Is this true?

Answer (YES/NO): NO